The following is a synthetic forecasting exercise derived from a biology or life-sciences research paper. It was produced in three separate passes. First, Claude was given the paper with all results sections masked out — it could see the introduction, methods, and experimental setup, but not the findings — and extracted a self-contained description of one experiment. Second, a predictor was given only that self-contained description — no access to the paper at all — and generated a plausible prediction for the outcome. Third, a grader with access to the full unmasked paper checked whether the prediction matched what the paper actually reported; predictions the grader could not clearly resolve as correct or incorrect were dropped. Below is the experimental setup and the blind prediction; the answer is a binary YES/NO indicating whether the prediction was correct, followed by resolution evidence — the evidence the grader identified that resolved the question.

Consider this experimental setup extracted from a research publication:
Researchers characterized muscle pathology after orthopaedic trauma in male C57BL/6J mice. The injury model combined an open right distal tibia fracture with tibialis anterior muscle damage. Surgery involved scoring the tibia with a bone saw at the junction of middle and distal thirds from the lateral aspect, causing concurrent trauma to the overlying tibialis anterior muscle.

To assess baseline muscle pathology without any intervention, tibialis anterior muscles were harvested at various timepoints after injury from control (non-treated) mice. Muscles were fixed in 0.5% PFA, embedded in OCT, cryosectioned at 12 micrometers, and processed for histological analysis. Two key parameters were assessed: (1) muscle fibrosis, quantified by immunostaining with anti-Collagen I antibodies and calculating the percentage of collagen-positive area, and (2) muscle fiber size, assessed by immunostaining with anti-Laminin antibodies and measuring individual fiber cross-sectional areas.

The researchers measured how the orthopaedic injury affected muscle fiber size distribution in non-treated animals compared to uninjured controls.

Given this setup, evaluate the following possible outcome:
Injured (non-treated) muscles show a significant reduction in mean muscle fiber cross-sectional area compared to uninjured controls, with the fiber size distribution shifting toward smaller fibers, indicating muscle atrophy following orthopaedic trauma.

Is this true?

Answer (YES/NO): YES